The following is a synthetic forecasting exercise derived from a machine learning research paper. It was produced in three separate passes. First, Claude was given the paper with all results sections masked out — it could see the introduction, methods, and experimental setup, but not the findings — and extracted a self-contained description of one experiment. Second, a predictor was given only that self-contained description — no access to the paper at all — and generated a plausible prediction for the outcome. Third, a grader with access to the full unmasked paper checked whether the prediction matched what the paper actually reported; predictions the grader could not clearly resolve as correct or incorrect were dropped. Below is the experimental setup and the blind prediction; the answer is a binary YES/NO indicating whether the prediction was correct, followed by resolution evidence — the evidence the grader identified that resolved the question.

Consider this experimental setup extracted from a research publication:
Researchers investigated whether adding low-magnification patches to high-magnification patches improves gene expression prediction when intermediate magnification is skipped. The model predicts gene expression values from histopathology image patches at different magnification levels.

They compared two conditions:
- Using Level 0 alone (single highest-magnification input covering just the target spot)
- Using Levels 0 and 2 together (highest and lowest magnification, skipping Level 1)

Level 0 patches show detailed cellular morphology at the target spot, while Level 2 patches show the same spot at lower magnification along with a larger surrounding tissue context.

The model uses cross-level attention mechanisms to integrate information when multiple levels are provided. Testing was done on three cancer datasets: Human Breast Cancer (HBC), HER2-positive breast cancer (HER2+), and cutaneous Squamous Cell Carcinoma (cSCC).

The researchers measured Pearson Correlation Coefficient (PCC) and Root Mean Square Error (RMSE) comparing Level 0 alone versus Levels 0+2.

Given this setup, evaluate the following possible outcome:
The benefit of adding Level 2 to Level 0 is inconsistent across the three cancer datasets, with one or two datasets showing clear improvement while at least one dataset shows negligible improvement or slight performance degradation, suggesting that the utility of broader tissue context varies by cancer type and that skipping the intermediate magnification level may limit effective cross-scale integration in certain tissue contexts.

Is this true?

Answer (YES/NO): NO